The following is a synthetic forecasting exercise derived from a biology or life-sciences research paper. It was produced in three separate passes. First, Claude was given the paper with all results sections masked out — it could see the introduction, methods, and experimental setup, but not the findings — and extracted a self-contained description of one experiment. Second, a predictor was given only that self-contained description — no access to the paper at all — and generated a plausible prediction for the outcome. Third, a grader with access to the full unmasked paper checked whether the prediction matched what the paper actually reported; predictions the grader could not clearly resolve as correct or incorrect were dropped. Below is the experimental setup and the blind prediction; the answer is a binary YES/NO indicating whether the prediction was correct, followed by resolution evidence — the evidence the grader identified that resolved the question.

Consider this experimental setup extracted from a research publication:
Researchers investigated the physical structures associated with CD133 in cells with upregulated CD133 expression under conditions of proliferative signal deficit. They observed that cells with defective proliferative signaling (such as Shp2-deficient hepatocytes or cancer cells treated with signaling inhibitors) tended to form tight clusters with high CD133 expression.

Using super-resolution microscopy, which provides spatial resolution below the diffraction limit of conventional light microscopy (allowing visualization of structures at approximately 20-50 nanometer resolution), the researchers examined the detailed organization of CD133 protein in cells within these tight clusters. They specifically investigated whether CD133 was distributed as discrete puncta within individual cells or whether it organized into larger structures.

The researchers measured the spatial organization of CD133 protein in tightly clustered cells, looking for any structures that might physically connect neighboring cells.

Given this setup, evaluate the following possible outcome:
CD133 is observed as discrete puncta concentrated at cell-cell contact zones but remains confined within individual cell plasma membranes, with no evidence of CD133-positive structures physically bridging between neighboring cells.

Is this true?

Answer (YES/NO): NO